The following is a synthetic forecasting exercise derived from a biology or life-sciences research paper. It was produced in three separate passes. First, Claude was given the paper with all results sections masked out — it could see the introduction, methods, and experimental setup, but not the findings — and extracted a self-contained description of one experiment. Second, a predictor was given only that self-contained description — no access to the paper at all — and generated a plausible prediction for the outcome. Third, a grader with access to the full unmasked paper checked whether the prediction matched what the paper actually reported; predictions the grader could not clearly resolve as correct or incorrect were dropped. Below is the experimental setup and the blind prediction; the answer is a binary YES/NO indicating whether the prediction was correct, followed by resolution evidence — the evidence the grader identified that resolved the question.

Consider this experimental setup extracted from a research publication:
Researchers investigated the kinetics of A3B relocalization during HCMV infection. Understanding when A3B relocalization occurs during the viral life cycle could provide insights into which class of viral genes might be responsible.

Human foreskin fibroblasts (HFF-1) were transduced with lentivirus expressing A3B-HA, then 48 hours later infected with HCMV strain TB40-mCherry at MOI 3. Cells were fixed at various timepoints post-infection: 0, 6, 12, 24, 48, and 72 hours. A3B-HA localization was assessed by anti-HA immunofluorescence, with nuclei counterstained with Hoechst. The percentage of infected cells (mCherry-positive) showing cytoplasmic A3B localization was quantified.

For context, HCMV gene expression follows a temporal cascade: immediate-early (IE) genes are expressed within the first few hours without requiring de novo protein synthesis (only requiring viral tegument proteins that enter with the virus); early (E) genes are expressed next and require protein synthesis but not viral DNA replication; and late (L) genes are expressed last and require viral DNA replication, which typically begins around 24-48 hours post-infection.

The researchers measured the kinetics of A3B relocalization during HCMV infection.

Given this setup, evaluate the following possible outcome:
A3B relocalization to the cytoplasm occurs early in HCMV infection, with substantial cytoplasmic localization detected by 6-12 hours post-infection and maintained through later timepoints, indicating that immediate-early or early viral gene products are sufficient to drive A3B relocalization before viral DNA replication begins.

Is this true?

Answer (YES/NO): YES